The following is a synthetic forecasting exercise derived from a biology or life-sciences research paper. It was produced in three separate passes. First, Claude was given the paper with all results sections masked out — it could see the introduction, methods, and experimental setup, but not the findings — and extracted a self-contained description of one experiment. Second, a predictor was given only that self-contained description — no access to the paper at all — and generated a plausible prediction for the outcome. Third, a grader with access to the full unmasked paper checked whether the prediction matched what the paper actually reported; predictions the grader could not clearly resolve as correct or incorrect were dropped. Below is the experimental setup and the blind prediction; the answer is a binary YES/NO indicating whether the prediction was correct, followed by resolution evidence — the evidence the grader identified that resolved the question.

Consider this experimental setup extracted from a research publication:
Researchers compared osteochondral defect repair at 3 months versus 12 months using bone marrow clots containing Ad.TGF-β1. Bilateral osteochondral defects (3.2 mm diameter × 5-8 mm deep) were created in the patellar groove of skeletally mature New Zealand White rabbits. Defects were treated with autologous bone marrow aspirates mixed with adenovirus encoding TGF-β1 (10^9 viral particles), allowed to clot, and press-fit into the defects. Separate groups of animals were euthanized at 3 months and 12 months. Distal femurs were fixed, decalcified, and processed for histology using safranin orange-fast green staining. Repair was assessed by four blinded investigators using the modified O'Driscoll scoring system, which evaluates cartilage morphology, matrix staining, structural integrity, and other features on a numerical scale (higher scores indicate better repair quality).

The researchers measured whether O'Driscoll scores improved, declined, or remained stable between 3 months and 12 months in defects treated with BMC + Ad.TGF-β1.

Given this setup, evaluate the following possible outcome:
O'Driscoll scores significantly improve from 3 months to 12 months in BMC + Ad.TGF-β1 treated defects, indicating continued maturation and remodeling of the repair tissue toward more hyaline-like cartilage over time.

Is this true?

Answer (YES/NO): NO